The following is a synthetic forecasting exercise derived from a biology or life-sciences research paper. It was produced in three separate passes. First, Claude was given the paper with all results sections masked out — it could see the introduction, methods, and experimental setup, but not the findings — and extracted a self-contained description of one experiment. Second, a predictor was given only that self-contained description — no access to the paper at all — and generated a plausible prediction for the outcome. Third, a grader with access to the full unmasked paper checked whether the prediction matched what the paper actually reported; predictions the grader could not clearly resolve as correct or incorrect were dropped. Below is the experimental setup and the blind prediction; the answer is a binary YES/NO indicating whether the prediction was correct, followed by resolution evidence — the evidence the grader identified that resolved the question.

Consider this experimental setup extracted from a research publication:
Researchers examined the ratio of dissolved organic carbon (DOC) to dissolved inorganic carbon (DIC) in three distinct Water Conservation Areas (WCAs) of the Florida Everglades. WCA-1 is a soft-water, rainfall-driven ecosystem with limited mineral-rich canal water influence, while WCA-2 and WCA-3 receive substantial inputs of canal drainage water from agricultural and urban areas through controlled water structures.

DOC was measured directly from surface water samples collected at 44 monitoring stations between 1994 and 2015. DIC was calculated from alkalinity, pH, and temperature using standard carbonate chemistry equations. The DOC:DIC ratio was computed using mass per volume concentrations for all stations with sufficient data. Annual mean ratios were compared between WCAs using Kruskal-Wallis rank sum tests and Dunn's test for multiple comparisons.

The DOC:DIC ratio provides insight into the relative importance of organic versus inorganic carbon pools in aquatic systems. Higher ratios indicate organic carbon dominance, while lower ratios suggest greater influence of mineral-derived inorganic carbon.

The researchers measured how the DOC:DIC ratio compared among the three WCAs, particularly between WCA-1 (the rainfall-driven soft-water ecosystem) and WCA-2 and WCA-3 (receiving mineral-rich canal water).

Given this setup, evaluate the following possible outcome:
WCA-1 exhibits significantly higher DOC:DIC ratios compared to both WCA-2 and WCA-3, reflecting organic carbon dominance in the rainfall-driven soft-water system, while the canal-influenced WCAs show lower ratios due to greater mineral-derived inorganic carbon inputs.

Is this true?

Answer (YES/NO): YES